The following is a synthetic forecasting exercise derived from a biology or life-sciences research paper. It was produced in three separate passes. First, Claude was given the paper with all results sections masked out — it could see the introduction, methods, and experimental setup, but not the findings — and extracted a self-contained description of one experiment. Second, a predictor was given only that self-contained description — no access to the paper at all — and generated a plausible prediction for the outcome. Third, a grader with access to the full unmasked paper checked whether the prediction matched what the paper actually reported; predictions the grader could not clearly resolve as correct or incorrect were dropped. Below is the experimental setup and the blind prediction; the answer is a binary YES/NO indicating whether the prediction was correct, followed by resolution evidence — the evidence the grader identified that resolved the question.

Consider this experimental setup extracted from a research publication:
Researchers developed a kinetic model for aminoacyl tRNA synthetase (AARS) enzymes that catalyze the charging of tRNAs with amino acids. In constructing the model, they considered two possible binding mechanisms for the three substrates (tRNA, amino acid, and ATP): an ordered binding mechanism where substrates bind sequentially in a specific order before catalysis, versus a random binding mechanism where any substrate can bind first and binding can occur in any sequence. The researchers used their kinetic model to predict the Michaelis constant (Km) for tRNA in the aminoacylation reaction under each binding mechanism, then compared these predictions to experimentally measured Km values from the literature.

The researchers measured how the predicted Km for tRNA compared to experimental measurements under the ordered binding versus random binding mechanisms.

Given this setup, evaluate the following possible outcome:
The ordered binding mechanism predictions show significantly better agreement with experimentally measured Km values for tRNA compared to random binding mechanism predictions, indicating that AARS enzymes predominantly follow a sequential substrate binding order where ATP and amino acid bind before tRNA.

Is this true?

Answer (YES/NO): NO